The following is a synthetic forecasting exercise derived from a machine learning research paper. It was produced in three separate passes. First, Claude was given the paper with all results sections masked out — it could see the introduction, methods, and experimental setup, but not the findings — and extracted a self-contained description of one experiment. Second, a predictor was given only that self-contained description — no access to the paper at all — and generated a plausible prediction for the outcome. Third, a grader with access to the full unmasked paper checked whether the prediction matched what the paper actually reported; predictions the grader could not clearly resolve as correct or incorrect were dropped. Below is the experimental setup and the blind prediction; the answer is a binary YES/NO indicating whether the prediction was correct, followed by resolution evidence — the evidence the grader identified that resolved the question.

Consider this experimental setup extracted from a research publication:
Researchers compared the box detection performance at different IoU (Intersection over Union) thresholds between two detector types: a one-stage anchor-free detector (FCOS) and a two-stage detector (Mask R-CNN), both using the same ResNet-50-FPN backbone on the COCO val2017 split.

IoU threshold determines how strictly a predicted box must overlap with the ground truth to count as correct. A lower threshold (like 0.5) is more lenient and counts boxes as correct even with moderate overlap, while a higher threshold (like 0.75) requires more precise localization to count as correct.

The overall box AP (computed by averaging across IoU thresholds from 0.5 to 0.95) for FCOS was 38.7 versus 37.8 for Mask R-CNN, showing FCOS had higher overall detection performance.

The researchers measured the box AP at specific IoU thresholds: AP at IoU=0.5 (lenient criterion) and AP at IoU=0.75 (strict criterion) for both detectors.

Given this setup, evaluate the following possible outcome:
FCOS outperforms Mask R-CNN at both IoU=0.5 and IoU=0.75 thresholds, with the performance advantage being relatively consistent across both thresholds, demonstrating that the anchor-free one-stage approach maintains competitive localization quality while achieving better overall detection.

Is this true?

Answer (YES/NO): NO